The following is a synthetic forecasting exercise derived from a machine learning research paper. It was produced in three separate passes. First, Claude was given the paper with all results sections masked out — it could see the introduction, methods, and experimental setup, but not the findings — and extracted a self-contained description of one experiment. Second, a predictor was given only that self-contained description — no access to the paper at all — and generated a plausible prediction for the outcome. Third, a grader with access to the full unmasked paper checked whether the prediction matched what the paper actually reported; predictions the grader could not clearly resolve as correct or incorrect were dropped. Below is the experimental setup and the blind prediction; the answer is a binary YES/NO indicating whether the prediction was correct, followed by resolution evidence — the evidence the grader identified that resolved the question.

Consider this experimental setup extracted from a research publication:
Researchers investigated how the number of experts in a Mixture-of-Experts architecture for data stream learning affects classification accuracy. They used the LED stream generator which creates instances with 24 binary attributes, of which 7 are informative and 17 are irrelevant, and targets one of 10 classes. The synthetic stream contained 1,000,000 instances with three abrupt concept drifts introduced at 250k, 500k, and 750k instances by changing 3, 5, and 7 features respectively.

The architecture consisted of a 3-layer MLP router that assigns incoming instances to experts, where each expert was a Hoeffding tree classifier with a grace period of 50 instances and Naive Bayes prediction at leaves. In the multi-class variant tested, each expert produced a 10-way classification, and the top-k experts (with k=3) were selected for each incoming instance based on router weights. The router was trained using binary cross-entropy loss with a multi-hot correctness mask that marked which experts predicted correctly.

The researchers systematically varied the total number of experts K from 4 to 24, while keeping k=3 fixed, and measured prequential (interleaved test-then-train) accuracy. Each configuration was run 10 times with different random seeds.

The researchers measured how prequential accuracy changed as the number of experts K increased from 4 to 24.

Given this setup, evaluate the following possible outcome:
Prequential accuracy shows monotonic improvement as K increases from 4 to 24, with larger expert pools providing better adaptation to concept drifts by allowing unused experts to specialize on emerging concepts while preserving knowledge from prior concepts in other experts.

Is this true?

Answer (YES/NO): NO